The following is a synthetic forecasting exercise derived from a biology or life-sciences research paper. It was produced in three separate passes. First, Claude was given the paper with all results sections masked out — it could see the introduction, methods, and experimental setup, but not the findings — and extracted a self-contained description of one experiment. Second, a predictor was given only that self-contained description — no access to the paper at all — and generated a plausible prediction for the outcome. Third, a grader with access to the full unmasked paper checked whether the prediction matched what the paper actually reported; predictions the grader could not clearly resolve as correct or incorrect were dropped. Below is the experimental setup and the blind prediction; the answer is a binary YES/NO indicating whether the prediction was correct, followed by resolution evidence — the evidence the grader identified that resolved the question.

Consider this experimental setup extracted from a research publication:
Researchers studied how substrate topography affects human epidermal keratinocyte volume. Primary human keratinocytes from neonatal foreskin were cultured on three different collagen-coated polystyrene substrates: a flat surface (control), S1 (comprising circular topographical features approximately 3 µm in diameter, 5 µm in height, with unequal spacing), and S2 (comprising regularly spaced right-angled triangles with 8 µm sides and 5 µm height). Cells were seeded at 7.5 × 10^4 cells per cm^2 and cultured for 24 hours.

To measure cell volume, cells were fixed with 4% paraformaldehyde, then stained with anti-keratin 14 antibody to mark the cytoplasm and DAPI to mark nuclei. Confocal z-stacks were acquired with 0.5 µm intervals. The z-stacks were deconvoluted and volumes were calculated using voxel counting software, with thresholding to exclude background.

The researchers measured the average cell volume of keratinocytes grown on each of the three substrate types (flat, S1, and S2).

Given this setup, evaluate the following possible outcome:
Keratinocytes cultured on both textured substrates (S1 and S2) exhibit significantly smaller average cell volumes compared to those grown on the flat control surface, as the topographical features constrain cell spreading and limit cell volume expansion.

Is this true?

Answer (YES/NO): NO